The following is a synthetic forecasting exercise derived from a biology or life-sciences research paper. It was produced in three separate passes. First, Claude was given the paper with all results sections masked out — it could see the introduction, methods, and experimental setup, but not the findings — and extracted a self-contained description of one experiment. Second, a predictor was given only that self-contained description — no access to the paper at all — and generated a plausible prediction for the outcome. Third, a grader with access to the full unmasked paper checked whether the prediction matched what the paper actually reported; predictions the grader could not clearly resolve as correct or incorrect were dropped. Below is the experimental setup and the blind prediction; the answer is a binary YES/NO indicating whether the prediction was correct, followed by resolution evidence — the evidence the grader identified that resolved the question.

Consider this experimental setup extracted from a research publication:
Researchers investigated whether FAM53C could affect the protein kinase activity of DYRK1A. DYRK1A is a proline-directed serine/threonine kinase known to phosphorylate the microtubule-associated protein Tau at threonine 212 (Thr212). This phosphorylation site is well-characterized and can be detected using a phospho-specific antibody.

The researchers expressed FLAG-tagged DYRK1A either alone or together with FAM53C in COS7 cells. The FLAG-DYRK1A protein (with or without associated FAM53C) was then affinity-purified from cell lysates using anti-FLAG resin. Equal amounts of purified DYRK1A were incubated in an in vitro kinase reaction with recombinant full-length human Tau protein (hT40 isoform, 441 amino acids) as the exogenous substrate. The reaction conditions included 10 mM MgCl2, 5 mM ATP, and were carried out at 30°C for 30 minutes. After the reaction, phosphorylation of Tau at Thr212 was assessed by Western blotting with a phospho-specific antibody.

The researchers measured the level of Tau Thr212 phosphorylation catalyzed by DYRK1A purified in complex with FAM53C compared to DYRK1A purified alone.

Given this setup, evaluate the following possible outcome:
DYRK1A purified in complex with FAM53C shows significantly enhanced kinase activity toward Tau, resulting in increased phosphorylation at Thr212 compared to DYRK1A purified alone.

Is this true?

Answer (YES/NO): NO